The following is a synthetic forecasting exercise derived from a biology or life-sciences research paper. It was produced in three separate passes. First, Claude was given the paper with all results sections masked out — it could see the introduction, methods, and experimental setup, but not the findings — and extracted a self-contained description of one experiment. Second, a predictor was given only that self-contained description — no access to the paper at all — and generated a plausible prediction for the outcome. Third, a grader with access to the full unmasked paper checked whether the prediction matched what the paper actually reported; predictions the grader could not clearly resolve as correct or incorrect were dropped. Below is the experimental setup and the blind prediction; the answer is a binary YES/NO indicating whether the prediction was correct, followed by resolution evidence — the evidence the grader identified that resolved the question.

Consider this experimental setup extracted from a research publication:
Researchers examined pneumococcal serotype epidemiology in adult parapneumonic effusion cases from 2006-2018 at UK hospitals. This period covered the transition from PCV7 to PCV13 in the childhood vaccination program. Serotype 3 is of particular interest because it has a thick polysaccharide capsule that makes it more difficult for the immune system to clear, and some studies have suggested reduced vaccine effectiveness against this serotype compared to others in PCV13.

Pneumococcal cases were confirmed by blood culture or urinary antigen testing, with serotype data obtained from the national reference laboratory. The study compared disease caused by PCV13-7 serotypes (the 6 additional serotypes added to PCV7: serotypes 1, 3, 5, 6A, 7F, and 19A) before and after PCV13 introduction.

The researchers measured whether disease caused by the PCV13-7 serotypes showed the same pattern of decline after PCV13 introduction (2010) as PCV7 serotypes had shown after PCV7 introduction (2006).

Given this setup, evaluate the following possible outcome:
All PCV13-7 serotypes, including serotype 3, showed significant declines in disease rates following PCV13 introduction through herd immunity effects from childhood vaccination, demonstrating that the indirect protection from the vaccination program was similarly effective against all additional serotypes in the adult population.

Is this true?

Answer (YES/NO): NO